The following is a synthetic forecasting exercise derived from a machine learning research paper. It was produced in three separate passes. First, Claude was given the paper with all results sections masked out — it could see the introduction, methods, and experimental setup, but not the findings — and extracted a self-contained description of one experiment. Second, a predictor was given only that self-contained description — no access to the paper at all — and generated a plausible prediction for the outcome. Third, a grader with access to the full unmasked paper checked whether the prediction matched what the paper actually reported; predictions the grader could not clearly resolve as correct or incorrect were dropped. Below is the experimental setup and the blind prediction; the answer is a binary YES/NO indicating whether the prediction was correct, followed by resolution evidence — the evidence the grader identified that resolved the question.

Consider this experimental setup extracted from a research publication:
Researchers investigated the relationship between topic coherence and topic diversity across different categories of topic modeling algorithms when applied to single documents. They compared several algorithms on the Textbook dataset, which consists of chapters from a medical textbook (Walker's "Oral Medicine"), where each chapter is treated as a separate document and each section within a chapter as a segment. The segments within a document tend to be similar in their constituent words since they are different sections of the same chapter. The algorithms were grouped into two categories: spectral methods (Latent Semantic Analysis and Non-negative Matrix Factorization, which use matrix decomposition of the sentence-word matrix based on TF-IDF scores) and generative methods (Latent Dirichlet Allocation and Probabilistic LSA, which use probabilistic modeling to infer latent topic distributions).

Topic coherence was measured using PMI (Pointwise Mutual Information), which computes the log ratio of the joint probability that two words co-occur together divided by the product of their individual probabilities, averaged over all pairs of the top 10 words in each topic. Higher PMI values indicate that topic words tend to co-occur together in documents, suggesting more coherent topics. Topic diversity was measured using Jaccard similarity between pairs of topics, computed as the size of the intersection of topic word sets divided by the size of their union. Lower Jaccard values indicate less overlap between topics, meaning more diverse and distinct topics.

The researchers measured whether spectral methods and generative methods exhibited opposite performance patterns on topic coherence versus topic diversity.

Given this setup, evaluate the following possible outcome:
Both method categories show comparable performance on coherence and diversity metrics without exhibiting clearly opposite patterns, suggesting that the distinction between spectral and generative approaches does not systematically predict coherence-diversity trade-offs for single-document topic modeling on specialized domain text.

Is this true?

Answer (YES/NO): NO